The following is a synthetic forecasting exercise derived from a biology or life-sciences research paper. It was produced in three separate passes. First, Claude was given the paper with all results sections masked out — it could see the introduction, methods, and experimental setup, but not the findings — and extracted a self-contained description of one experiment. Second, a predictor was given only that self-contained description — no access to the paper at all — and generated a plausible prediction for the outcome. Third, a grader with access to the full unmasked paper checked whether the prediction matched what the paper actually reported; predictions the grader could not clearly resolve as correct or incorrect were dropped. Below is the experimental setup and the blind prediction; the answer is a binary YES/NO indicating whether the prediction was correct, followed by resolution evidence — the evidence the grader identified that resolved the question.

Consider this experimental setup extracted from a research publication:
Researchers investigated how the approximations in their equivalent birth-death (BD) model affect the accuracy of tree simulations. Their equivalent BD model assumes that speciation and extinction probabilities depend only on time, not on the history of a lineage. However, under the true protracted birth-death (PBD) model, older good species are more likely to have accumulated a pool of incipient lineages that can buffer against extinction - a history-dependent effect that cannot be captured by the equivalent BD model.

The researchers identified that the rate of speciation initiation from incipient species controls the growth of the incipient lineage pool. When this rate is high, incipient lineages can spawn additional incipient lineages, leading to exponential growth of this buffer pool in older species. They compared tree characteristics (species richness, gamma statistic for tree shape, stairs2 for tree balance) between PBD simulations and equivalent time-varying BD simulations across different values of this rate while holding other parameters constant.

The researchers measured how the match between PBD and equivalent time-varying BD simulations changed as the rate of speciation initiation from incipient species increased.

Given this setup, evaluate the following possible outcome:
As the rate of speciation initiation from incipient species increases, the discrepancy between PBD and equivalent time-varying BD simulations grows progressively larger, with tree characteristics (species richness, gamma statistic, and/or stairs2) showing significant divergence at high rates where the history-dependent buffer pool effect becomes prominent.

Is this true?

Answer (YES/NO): YES